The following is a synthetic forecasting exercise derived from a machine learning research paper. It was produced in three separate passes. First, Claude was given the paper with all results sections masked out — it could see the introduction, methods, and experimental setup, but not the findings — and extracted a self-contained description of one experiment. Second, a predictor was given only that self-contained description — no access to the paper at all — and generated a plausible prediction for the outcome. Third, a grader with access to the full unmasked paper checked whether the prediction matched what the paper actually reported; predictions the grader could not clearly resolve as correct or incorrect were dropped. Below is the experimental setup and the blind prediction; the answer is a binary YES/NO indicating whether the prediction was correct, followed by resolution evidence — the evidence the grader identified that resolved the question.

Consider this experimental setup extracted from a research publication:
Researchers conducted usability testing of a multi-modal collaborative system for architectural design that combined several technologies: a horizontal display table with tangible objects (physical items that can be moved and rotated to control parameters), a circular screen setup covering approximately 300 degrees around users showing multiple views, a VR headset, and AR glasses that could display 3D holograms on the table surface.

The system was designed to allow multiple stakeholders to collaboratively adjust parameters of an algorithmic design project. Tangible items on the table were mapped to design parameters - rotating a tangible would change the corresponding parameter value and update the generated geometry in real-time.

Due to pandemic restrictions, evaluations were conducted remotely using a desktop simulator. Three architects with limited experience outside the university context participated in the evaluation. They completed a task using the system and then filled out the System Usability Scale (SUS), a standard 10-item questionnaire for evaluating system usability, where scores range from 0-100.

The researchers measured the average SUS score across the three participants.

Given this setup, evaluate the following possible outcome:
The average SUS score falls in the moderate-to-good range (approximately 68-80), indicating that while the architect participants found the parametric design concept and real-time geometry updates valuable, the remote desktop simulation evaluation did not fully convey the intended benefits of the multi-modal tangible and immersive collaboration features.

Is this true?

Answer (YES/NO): NO